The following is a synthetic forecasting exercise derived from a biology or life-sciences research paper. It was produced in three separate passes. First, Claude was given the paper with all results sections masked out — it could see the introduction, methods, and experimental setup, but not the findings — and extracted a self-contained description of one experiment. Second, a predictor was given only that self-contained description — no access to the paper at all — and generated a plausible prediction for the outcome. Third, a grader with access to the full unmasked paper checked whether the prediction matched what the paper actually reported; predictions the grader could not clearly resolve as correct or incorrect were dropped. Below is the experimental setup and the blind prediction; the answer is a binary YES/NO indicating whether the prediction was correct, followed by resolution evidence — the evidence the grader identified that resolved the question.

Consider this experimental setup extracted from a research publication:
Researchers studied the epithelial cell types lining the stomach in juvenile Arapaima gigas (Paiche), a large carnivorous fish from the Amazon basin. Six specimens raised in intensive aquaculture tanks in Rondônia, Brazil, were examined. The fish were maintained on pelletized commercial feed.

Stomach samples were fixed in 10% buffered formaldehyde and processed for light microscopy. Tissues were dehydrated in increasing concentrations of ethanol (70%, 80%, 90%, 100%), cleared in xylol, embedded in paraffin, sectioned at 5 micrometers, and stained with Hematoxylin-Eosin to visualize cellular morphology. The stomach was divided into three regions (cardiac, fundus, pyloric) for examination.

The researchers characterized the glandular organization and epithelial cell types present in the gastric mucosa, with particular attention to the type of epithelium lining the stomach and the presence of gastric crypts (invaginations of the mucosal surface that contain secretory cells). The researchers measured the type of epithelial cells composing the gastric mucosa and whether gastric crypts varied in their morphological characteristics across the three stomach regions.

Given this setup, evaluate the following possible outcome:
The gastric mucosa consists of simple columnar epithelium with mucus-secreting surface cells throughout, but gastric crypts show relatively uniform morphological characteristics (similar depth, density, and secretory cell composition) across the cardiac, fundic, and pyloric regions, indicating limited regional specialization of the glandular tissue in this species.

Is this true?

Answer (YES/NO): NO